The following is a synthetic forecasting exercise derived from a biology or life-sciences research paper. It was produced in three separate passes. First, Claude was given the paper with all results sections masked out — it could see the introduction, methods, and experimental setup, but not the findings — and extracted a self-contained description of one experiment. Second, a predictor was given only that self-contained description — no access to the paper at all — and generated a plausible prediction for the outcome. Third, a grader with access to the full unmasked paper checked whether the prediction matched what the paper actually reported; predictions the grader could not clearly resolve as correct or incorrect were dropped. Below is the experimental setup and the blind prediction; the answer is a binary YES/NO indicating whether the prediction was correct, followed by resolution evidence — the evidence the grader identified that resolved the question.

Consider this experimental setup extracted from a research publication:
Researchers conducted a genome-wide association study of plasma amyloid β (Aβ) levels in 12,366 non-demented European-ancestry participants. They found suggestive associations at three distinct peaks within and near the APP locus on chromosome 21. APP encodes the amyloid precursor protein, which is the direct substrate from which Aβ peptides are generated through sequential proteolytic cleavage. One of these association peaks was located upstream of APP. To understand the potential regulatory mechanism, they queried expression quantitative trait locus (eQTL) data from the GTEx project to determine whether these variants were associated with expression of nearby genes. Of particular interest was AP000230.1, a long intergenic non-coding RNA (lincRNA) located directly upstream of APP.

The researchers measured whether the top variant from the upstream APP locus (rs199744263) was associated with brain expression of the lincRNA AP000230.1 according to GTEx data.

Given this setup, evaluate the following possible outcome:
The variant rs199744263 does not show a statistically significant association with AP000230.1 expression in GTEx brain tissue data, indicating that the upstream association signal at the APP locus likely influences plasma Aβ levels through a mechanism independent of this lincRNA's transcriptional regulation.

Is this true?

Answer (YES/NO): NO